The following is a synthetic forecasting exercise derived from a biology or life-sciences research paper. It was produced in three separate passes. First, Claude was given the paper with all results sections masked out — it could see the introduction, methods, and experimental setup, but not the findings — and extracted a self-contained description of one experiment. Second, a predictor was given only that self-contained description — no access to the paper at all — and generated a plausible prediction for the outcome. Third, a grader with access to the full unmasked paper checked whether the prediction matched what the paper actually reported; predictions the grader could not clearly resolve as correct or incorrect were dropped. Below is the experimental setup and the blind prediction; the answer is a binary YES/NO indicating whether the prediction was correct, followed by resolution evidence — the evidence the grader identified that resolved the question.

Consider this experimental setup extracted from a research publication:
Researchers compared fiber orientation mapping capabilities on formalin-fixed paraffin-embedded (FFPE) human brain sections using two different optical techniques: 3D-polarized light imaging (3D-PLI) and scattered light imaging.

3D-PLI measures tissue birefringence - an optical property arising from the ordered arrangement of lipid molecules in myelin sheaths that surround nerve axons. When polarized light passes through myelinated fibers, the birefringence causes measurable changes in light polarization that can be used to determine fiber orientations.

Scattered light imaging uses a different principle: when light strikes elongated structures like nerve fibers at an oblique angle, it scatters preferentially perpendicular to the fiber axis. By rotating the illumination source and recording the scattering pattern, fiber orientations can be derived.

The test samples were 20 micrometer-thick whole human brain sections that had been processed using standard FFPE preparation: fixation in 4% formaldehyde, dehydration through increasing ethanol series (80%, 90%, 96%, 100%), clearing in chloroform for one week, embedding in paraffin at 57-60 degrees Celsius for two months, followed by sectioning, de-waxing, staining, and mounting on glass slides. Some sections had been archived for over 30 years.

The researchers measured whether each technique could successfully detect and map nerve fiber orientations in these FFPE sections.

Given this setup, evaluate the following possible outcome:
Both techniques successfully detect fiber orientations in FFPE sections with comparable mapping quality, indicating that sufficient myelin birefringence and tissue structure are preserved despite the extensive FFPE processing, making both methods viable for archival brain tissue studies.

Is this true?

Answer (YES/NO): NO